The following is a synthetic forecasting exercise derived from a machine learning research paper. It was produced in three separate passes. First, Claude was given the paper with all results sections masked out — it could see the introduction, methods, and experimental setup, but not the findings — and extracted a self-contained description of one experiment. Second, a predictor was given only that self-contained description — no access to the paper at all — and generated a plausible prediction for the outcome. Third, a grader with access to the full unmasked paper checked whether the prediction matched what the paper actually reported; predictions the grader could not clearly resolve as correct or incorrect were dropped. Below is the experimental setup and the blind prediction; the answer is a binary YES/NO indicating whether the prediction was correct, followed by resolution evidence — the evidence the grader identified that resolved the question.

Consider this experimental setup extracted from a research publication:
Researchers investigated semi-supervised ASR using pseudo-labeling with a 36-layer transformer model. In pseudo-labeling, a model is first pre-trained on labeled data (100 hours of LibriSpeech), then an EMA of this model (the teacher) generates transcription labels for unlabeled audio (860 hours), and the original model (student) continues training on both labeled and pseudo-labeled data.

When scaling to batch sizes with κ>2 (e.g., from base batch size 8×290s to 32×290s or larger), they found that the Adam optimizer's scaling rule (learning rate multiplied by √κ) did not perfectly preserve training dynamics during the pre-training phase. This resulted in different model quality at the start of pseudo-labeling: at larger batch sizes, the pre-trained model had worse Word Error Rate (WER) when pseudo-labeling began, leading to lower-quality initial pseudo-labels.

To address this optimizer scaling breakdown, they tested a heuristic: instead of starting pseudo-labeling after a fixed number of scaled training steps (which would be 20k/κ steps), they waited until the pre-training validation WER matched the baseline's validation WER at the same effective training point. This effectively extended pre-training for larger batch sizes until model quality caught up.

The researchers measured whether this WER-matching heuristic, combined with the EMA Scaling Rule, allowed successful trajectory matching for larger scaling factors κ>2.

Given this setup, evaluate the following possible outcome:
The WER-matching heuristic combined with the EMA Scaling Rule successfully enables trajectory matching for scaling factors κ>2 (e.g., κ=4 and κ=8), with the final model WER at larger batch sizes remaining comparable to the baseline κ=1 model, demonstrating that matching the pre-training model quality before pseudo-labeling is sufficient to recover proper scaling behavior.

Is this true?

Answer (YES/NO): YES